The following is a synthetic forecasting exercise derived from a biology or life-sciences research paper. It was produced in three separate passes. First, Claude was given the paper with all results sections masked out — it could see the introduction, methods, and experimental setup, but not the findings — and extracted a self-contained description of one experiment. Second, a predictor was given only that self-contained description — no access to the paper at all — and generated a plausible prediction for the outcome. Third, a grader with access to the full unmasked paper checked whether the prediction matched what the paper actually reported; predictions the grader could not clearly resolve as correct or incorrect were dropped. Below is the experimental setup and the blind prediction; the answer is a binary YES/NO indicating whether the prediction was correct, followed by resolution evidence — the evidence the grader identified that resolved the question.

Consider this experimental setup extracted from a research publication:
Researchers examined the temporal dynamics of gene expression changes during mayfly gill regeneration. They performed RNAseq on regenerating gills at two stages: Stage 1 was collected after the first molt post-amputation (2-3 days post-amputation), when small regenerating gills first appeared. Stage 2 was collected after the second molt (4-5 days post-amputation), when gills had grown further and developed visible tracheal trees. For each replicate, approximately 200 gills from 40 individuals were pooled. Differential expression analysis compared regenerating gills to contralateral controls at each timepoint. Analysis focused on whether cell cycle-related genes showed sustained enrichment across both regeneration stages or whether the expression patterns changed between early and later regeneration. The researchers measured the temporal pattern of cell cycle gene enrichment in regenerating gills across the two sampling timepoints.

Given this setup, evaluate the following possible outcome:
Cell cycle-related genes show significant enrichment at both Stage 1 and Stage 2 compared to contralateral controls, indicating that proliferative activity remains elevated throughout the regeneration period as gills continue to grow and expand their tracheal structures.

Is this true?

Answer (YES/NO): NO